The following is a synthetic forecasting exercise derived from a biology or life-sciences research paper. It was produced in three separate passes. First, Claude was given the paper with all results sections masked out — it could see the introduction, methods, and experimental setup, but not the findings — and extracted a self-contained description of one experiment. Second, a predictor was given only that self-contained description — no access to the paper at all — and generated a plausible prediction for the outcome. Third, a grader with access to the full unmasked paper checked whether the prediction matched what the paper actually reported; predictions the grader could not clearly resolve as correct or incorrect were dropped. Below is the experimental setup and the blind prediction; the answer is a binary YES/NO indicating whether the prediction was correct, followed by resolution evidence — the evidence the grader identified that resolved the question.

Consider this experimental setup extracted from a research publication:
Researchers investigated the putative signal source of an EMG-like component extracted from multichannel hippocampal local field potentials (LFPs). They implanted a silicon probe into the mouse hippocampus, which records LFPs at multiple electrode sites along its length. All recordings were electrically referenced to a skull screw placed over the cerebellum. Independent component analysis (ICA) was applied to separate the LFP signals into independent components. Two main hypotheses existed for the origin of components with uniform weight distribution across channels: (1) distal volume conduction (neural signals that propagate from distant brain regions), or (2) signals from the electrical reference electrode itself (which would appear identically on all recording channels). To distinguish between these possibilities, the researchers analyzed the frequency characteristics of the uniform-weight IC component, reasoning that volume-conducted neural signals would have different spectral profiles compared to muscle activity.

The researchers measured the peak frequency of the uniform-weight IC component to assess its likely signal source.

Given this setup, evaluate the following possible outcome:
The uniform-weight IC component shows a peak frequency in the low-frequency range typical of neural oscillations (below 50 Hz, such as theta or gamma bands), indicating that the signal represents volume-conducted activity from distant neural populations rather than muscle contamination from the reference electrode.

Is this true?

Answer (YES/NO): NO